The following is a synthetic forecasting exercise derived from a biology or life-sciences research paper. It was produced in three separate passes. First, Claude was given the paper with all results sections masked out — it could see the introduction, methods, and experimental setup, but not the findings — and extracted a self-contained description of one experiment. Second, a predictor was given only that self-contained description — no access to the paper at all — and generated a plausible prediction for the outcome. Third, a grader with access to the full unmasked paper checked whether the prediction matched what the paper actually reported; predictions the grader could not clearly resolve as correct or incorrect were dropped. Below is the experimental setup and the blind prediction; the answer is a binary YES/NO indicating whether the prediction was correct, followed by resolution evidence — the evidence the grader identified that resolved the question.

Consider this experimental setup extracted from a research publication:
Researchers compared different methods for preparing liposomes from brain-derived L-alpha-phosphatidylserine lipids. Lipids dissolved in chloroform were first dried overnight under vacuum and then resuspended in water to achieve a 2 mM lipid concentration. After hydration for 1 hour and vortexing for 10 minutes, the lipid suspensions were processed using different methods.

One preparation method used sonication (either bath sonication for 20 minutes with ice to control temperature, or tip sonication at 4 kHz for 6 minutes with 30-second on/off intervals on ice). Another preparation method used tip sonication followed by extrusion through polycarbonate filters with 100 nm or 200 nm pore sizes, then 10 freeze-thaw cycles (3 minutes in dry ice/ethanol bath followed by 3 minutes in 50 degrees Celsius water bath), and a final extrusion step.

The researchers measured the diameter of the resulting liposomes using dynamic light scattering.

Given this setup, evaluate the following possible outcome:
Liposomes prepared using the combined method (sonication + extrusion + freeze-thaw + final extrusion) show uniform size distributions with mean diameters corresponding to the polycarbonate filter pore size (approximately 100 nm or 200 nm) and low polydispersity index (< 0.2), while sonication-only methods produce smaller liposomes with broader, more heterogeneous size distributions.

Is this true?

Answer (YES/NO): NO